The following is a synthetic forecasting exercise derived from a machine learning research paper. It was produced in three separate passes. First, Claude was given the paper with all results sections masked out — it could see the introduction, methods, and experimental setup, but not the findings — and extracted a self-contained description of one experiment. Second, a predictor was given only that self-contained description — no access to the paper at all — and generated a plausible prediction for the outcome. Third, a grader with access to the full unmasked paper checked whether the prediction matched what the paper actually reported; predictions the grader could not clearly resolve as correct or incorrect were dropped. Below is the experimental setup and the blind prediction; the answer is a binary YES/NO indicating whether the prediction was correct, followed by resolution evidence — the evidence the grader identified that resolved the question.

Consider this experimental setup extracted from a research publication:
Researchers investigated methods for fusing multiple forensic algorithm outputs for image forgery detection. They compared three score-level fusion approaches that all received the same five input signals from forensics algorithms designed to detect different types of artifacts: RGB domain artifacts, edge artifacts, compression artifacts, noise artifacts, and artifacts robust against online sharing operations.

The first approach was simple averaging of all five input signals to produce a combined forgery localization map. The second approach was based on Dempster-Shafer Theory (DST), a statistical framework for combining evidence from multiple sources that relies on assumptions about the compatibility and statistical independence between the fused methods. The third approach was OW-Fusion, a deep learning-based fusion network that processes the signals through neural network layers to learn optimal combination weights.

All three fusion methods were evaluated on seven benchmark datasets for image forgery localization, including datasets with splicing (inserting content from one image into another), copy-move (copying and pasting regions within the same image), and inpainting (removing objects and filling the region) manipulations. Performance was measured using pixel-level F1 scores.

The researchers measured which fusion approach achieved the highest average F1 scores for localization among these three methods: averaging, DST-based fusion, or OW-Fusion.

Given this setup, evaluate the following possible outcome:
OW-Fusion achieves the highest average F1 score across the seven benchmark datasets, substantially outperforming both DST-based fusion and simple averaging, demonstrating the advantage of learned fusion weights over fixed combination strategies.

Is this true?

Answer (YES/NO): NO